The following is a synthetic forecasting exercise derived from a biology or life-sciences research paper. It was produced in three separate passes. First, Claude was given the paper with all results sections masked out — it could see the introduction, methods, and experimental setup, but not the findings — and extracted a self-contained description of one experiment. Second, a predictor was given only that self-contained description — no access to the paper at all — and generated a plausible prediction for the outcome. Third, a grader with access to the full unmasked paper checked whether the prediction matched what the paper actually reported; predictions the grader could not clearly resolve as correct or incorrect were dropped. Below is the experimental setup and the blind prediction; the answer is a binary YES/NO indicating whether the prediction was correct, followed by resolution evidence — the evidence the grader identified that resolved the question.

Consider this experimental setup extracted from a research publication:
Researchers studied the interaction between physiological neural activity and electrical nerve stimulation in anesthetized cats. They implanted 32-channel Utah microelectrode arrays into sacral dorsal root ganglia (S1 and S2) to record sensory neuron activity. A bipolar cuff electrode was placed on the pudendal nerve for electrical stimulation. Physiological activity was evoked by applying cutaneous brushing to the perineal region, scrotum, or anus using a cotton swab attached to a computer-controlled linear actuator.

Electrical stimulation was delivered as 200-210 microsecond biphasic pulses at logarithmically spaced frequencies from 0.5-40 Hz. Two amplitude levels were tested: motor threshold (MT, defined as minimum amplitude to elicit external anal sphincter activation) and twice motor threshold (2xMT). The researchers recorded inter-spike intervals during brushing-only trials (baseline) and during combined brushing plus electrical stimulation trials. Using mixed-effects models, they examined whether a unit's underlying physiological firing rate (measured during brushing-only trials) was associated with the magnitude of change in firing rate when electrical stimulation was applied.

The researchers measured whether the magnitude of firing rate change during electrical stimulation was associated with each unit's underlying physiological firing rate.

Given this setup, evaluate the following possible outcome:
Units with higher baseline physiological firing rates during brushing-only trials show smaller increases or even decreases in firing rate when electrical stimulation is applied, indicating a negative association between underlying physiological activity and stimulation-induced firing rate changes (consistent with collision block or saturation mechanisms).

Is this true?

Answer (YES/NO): YES